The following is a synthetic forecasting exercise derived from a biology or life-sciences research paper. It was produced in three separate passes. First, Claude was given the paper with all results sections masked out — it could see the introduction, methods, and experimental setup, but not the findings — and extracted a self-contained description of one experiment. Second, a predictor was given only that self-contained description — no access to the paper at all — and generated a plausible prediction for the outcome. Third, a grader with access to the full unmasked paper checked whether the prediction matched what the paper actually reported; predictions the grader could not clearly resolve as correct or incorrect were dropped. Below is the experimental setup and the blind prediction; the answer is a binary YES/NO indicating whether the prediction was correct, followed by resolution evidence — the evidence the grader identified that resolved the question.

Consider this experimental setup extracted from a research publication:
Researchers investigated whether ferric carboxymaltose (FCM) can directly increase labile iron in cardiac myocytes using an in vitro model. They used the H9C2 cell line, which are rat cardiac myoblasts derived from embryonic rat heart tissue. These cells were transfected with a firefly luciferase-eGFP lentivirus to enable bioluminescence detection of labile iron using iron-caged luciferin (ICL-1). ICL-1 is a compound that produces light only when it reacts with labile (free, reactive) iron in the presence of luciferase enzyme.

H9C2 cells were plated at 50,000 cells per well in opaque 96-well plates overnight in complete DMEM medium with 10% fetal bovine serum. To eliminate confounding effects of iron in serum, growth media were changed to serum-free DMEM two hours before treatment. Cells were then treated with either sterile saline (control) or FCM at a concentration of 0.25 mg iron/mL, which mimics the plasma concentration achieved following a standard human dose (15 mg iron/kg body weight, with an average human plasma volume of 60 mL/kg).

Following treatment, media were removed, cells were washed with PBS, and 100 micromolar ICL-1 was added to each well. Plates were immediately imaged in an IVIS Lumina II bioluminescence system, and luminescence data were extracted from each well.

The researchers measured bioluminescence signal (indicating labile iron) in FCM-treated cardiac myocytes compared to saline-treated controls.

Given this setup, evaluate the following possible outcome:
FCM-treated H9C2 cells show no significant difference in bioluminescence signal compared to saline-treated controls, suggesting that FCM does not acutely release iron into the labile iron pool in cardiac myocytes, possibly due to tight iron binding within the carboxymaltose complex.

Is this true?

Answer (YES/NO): NO